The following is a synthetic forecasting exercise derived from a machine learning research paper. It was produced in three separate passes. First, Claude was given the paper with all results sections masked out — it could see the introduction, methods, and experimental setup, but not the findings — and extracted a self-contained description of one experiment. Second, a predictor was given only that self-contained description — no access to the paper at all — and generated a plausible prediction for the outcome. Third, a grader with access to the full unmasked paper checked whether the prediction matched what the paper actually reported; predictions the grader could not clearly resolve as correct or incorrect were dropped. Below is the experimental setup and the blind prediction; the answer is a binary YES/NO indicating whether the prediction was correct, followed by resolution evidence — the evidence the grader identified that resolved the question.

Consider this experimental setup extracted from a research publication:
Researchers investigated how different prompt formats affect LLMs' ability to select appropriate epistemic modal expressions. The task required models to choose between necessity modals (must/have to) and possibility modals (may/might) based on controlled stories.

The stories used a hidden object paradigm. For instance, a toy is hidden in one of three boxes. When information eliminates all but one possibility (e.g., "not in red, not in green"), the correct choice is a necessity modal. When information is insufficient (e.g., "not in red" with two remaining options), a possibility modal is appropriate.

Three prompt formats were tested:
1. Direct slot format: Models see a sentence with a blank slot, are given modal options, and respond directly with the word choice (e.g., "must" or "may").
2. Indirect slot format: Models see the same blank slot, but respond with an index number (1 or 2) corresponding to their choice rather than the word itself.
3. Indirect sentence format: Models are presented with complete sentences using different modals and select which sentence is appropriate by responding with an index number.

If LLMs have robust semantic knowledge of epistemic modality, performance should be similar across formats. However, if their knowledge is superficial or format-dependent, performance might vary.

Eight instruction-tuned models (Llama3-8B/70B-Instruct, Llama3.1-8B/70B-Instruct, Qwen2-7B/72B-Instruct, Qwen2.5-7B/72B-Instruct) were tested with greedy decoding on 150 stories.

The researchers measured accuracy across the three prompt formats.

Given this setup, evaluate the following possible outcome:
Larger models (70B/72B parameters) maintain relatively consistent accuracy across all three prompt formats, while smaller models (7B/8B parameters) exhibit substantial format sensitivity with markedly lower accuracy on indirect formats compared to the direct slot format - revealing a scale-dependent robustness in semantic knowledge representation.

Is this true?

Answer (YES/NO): NO